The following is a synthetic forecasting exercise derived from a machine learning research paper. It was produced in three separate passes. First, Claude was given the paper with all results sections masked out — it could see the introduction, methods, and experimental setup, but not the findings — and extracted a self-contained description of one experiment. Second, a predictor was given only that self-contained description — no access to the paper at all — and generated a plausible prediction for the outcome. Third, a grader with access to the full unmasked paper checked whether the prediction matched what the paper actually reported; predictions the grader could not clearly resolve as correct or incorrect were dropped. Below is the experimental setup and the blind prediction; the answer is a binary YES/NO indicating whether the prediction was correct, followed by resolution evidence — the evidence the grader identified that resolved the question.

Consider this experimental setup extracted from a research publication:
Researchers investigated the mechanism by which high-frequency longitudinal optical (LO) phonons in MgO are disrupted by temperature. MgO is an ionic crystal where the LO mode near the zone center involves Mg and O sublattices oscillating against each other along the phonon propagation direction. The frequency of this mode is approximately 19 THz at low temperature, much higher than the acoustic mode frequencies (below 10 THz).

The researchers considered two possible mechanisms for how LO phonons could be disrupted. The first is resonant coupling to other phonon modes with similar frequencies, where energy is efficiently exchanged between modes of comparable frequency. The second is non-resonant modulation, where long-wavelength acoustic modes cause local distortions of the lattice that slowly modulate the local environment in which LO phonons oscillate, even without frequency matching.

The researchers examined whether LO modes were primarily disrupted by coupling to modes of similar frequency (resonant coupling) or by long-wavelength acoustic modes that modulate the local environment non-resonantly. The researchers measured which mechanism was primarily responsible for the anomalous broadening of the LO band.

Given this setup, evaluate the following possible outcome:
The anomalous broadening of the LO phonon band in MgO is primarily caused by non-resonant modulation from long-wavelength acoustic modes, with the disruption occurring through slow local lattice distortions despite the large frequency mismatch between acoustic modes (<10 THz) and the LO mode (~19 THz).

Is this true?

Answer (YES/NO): YES